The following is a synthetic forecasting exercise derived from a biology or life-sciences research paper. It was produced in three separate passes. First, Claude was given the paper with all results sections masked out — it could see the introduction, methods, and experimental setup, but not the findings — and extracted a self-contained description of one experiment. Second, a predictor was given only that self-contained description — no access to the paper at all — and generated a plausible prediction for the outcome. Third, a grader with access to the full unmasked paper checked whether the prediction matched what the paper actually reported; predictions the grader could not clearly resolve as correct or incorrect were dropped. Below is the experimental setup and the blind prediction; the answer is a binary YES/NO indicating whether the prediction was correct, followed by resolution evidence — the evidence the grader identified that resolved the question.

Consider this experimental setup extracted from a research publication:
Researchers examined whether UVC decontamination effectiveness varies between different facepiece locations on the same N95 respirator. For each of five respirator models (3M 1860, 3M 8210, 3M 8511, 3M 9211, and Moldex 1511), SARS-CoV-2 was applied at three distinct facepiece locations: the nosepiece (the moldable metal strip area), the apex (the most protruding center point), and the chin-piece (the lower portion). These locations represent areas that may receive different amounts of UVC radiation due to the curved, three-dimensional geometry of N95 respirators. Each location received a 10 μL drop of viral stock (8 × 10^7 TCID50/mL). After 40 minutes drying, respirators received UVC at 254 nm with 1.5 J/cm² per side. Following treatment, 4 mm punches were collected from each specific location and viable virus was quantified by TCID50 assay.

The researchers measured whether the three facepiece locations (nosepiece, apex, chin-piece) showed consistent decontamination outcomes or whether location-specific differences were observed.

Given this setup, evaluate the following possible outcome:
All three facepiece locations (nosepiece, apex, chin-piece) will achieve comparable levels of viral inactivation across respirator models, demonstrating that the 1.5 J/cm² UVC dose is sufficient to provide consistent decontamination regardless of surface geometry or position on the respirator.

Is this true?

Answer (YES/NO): NO